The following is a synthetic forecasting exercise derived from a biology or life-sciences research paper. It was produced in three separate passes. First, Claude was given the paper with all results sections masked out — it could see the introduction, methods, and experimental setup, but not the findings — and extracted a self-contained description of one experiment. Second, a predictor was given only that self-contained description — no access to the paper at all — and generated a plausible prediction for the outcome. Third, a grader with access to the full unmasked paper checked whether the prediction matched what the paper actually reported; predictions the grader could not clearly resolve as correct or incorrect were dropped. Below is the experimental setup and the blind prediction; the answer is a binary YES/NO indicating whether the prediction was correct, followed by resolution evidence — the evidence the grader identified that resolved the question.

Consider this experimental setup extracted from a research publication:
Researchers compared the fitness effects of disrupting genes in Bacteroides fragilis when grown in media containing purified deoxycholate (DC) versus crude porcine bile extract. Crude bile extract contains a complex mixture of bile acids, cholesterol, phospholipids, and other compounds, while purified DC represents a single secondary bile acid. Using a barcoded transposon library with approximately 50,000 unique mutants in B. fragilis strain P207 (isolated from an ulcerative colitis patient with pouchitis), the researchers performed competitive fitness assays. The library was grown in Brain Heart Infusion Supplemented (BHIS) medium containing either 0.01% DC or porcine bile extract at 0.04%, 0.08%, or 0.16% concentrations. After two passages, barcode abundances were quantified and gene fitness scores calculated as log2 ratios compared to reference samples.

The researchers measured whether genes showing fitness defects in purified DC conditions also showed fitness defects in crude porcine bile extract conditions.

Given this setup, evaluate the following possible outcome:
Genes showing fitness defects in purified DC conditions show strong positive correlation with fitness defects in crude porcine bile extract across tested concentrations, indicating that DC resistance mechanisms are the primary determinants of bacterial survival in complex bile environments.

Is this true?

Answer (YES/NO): NO